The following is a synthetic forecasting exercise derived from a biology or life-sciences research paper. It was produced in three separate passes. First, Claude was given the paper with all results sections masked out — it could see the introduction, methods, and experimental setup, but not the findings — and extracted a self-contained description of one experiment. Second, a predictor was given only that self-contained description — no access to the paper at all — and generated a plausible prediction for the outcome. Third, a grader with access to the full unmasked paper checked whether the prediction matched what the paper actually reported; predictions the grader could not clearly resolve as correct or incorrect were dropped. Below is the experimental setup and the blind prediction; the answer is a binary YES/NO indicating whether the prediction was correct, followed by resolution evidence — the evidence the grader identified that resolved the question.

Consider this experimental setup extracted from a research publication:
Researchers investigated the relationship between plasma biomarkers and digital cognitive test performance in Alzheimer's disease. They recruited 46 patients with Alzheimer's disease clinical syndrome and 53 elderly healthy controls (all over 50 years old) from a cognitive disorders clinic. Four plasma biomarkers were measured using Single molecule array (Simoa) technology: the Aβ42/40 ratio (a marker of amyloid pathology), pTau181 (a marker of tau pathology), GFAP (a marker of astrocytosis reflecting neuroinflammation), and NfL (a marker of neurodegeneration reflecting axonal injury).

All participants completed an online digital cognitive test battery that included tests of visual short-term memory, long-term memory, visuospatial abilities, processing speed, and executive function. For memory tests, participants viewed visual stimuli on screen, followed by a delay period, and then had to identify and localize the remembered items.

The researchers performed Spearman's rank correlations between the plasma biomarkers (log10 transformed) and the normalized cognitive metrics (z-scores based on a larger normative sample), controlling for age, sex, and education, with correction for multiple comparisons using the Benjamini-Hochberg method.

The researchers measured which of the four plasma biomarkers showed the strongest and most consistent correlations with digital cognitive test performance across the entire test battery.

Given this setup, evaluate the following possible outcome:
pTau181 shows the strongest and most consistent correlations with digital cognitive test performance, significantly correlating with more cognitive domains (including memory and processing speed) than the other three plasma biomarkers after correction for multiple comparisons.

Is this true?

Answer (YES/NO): YES